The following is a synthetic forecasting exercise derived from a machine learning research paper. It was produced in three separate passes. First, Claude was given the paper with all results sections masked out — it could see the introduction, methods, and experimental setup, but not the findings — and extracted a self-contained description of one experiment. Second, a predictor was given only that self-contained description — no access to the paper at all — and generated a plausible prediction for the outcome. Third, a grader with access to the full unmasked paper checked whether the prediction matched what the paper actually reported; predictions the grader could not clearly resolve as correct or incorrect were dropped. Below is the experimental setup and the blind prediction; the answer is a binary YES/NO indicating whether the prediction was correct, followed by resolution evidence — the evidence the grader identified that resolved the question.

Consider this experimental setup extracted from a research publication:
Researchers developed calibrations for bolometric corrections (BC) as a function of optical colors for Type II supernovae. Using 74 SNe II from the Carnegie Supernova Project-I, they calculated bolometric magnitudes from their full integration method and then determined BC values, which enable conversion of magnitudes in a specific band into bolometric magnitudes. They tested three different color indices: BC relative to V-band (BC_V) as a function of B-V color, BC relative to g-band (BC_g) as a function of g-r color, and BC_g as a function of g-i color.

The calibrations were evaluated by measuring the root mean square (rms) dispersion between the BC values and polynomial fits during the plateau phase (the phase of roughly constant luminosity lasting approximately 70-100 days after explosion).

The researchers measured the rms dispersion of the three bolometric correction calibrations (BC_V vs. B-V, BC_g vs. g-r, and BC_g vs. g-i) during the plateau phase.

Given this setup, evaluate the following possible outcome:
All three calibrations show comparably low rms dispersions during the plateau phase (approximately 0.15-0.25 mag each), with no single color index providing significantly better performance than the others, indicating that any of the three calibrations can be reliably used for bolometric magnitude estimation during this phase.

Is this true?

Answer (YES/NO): NO